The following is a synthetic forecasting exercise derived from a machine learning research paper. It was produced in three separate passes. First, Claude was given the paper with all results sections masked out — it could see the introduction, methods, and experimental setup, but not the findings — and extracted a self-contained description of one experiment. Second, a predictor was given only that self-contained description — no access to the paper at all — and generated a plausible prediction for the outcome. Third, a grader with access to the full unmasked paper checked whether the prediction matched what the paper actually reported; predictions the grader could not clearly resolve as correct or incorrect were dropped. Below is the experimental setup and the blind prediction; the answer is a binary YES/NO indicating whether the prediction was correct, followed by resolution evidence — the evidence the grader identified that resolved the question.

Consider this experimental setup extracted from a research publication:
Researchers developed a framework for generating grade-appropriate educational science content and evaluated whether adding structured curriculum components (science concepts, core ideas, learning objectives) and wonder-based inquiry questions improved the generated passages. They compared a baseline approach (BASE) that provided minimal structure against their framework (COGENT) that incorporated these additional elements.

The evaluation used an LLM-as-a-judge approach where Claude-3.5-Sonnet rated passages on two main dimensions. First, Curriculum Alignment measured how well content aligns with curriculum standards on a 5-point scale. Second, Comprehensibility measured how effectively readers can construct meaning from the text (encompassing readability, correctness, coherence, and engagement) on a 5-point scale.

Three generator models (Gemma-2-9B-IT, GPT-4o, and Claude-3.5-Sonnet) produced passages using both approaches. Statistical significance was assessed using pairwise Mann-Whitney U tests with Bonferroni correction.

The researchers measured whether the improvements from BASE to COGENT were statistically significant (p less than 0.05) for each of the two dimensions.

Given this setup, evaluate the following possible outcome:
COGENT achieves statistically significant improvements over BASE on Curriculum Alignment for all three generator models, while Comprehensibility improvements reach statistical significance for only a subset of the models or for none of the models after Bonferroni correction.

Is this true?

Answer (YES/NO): NO